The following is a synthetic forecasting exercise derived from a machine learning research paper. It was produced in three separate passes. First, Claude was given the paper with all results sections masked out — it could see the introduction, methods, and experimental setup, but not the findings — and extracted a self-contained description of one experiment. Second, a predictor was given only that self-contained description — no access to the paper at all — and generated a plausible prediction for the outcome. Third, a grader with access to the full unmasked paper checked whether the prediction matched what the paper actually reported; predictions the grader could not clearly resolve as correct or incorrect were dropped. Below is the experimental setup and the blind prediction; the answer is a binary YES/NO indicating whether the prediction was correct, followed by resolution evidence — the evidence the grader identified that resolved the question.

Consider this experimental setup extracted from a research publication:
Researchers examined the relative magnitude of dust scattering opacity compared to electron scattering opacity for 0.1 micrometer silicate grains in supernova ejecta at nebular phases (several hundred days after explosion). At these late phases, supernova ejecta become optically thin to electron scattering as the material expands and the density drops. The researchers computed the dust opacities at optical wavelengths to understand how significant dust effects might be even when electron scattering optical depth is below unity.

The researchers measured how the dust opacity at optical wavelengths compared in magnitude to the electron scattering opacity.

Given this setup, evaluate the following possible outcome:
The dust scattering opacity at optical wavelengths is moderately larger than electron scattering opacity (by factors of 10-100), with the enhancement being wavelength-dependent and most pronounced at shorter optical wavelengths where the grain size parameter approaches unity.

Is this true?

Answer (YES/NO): NO